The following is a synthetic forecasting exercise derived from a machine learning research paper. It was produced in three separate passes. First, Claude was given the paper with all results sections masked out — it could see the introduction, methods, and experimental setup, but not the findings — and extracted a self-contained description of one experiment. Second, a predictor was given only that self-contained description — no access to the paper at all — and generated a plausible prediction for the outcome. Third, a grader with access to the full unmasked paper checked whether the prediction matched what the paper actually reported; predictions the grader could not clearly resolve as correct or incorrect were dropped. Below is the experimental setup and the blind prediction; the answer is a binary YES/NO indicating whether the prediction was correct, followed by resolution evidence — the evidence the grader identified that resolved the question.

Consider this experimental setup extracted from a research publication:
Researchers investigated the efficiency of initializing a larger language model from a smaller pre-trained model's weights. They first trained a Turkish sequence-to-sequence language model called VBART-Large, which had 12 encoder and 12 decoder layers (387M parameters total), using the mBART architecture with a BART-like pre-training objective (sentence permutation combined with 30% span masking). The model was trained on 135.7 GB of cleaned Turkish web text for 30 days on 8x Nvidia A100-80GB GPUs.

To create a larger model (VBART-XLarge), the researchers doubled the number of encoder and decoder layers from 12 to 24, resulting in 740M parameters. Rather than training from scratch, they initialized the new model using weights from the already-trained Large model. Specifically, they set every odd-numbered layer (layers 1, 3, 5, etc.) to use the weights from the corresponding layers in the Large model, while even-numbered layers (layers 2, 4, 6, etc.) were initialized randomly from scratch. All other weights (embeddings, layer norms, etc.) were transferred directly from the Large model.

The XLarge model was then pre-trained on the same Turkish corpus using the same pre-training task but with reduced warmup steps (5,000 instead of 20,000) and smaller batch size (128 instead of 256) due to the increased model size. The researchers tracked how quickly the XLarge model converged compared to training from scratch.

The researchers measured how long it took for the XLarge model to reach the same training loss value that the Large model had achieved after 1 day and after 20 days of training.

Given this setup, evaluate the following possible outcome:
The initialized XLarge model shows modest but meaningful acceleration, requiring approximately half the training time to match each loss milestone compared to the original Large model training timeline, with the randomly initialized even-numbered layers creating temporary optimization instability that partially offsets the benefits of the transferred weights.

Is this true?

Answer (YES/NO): NO